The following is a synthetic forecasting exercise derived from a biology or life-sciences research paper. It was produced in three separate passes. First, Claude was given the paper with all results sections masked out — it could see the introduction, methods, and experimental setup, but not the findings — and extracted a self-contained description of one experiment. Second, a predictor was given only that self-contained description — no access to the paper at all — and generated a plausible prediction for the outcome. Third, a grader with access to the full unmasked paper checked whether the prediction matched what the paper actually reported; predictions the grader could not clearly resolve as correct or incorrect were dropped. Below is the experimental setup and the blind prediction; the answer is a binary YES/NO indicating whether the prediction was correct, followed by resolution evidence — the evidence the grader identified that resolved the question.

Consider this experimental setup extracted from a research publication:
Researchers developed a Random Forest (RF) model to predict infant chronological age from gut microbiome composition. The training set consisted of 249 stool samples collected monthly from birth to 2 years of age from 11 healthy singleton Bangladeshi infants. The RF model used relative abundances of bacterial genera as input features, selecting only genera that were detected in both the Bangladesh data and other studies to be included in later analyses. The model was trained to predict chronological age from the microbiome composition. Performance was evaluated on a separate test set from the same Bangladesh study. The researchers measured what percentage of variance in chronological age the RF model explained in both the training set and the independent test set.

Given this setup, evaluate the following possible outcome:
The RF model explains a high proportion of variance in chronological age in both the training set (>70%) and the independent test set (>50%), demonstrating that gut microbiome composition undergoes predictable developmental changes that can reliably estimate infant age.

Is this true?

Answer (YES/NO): YES